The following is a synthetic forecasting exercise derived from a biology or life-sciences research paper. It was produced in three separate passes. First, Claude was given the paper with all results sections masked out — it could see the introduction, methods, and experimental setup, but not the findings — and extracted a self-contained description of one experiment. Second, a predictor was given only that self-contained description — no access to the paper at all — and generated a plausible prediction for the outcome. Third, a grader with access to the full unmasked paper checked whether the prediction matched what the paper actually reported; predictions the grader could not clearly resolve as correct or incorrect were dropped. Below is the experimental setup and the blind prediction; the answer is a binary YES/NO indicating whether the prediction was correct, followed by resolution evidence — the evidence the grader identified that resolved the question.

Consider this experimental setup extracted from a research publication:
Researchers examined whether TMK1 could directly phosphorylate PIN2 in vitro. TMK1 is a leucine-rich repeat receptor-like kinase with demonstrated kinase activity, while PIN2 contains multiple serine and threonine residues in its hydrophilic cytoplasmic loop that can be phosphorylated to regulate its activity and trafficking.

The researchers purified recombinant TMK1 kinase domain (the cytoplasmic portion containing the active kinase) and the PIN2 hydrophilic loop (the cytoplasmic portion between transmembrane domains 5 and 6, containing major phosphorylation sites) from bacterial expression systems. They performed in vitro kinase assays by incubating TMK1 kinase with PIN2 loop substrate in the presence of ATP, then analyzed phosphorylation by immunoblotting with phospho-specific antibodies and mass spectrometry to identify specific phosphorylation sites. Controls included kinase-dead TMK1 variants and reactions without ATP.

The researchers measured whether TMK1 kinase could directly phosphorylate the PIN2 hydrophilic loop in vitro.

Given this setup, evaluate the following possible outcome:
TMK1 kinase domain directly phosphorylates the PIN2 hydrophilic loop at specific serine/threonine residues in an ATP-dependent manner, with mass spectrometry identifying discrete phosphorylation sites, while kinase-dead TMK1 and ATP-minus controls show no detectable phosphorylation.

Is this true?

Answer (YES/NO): NO